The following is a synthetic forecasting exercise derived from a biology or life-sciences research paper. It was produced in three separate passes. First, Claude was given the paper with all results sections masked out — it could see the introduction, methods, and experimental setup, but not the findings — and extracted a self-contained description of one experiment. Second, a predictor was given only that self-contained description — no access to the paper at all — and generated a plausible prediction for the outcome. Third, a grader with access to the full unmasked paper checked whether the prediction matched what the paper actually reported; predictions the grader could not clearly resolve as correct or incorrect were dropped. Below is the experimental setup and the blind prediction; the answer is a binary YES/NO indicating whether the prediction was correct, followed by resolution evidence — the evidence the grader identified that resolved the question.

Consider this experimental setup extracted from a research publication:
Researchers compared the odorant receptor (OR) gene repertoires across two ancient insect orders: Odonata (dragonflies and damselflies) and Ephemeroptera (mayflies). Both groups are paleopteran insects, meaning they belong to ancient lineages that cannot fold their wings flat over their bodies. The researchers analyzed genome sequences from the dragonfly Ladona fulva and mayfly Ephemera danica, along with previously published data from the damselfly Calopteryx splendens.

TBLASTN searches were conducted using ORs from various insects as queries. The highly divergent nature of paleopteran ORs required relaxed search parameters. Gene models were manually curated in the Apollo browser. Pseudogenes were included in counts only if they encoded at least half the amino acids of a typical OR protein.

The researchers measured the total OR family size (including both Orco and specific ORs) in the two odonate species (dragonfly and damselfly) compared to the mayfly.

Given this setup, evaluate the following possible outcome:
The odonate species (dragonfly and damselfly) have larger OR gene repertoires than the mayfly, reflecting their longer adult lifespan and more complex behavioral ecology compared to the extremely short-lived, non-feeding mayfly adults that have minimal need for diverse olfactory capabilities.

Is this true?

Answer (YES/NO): NO